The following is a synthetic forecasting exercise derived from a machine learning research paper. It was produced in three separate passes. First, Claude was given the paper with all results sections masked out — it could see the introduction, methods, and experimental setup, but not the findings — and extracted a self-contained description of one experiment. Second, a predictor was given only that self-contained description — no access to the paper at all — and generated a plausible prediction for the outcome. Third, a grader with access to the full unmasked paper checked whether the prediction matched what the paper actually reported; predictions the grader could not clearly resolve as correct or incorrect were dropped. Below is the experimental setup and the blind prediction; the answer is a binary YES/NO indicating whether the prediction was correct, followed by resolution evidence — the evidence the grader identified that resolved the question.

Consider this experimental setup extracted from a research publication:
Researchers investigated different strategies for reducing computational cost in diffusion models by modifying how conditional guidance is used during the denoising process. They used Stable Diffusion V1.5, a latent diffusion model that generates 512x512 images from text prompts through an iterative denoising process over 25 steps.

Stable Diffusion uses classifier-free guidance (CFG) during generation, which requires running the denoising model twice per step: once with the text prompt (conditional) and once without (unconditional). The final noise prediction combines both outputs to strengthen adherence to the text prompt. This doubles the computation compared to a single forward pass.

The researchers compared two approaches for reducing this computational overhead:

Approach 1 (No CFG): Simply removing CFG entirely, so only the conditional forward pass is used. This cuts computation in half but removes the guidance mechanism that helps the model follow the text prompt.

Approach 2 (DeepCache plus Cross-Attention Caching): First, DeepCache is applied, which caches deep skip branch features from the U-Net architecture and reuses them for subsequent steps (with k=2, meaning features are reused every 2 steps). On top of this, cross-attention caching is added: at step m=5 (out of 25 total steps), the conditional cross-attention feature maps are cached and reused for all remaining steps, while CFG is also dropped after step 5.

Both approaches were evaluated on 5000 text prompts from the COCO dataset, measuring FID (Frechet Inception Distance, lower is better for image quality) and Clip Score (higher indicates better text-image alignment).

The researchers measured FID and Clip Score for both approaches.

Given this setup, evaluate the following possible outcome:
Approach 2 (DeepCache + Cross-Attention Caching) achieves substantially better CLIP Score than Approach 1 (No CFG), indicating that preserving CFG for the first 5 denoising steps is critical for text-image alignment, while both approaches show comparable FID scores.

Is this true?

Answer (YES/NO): NO